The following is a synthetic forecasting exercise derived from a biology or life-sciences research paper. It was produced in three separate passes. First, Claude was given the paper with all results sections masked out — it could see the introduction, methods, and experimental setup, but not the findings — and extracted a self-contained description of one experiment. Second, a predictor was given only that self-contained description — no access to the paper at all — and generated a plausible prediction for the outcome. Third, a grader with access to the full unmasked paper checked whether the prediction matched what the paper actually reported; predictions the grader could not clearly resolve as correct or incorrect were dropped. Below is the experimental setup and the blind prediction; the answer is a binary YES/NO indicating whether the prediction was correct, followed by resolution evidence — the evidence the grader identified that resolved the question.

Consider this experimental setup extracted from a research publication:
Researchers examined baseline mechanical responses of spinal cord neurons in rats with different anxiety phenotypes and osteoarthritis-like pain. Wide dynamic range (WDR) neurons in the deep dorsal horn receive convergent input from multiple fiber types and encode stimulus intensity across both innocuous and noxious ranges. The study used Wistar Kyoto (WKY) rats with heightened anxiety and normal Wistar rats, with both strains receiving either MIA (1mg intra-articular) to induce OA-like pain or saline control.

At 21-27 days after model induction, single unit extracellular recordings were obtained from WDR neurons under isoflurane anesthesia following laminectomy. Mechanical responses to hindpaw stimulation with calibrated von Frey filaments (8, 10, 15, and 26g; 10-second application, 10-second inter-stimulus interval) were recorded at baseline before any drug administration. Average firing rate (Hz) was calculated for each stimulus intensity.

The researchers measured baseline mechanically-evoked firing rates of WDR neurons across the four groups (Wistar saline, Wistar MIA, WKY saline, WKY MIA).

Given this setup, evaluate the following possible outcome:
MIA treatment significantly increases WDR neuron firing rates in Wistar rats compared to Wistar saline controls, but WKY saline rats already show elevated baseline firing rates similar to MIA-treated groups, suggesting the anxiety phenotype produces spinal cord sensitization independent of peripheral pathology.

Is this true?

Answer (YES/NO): NO